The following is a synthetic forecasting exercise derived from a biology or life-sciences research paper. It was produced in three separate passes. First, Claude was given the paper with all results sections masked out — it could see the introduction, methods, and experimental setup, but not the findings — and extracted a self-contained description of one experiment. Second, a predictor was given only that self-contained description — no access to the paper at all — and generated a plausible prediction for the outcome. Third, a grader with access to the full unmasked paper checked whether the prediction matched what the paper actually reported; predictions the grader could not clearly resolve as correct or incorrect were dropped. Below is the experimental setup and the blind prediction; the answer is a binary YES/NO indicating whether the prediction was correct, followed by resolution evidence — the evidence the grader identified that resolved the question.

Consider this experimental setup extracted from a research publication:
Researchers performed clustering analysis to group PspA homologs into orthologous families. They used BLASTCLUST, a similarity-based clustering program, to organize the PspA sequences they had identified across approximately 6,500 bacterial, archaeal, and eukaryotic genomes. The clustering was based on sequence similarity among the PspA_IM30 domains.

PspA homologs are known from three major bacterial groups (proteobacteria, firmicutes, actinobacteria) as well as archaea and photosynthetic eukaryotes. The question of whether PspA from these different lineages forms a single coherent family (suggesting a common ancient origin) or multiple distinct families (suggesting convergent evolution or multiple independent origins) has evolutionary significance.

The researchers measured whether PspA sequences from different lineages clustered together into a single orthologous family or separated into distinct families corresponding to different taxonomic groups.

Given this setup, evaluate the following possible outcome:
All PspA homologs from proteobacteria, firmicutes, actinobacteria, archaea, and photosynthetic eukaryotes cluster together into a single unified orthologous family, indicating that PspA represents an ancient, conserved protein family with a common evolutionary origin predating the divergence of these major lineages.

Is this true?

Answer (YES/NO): NO